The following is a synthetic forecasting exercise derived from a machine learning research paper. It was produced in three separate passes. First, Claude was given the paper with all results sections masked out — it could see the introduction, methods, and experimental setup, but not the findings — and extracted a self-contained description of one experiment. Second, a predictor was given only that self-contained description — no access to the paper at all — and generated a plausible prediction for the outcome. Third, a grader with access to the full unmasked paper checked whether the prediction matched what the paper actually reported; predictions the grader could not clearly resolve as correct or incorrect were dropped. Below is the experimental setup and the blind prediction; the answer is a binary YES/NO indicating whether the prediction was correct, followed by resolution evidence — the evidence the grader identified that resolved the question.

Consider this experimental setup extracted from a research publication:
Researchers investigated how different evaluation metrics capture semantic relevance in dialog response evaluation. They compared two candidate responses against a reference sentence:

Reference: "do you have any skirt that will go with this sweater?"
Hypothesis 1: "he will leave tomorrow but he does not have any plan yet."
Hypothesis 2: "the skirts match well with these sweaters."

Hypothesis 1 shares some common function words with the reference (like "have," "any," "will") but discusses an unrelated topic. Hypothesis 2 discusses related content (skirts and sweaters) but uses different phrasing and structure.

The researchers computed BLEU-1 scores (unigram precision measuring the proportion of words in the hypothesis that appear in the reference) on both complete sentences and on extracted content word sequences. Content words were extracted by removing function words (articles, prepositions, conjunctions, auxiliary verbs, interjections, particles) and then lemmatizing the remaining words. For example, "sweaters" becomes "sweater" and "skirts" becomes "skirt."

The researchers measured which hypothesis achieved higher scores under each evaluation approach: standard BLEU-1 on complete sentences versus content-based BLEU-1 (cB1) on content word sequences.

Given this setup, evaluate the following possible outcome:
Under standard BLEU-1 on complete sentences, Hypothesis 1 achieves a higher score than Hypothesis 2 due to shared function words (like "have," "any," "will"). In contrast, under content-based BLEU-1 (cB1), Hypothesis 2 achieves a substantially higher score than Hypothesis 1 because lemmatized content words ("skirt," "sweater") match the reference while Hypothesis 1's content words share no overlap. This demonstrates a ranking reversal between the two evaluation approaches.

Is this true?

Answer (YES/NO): NO